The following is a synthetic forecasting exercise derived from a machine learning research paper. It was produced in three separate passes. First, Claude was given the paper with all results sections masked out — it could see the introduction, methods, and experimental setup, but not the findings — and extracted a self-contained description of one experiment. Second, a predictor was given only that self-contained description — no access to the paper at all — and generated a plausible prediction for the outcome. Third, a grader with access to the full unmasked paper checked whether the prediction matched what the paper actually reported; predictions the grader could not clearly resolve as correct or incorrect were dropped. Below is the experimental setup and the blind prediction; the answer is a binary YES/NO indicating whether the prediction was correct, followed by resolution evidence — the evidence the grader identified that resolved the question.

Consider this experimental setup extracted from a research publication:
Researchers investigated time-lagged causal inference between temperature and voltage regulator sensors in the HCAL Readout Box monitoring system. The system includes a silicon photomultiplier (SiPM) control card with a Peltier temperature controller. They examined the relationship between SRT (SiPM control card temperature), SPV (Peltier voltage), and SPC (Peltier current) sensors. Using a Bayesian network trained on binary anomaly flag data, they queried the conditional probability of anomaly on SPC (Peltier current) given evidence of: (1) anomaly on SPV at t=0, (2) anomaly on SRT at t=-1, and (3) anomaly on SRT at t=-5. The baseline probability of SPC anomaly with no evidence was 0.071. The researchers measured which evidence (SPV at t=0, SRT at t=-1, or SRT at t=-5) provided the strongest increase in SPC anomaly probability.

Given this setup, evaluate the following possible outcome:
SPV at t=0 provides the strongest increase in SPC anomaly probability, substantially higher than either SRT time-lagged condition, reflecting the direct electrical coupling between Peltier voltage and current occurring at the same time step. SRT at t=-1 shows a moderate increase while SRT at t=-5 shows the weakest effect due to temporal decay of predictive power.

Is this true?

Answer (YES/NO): YES